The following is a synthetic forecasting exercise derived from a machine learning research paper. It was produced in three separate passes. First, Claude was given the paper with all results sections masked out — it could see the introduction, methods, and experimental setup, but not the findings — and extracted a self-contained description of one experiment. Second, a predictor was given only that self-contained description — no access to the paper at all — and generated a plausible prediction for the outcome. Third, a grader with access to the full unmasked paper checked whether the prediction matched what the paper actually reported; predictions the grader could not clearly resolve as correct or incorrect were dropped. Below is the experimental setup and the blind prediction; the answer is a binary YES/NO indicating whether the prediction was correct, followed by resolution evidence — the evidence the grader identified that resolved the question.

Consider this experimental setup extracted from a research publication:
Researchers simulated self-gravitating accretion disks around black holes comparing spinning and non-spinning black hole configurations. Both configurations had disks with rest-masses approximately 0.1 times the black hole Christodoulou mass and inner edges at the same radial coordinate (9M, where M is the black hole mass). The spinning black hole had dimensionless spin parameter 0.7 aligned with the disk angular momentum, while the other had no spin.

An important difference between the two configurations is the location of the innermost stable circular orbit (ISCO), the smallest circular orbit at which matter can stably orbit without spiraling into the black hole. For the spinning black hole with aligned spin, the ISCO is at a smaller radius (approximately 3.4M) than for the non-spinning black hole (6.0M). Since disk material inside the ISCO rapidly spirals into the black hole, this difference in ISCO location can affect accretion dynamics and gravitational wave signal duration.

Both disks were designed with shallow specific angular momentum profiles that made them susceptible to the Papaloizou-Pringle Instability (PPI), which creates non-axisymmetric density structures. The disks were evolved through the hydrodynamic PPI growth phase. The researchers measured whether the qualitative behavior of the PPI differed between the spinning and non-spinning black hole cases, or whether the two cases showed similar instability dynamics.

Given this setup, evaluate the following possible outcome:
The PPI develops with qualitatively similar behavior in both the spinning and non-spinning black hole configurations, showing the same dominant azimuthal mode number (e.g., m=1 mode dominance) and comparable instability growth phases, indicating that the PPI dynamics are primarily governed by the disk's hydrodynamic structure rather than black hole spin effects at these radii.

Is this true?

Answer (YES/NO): YES